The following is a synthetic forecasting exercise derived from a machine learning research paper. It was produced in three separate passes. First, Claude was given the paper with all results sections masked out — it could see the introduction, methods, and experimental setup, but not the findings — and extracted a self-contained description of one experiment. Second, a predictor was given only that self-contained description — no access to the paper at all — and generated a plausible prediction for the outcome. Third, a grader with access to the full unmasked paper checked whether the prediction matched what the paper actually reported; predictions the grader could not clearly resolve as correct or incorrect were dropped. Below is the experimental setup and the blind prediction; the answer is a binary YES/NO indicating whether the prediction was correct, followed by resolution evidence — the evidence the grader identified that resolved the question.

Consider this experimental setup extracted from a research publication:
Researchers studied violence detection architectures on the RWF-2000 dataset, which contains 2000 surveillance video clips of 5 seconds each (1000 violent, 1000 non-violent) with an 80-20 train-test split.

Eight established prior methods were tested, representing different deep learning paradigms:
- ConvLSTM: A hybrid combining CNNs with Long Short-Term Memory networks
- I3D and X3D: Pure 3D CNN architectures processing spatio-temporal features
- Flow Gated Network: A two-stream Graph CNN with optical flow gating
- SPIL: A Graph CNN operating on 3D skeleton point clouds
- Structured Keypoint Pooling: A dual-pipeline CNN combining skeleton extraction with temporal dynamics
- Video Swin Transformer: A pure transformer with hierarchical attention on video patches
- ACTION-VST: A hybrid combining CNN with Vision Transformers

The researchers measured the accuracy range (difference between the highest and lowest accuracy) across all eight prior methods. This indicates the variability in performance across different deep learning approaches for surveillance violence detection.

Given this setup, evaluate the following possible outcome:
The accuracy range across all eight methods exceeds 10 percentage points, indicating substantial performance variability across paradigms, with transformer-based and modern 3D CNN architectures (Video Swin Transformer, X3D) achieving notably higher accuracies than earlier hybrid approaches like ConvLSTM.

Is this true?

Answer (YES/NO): YES